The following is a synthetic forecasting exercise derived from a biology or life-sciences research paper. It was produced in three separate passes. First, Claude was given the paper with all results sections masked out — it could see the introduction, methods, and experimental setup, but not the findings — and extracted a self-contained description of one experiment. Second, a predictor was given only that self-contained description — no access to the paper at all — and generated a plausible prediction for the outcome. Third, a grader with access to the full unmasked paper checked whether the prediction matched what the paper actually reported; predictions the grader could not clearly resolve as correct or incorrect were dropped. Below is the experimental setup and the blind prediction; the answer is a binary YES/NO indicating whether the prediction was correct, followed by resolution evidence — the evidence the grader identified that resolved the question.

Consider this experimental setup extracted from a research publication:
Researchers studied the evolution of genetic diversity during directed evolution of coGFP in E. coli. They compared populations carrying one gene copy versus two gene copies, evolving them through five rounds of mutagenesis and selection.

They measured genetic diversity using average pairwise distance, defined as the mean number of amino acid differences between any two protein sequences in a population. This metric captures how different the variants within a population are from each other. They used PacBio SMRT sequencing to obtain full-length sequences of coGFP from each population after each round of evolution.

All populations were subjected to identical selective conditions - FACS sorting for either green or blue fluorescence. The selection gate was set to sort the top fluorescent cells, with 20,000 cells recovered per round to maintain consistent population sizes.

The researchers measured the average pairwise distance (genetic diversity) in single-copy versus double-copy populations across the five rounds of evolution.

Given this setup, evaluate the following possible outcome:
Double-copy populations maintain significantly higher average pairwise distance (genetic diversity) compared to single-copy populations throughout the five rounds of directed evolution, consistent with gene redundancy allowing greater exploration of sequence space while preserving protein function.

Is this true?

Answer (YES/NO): NO